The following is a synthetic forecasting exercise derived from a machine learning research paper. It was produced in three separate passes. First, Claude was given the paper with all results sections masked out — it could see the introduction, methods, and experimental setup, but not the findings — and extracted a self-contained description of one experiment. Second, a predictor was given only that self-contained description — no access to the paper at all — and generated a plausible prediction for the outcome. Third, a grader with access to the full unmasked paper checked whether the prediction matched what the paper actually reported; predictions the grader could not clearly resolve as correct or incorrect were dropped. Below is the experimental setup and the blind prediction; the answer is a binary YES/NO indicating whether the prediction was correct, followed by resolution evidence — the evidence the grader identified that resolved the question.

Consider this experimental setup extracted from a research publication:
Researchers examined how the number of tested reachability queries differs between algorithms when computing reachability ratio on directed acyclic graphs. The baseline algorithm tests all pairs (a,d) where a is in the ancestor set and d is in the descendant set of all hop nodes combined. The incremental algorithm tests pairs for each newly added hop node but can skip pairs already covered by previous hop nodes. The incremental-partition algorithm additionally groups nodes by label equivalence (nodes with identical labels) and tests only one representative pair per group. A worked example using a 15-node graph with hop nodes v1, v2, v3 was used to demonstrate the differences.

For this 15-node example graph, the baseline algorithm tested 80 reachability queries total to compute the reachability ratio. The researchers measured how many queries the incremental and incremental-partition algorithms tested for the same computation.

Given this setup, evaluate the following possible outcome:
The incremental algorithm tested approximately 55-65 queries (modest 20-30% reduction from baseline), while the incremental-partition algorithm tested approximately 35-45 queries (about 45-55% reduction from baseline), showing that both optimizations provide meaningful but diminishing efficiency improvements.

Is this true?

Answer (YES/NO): NO